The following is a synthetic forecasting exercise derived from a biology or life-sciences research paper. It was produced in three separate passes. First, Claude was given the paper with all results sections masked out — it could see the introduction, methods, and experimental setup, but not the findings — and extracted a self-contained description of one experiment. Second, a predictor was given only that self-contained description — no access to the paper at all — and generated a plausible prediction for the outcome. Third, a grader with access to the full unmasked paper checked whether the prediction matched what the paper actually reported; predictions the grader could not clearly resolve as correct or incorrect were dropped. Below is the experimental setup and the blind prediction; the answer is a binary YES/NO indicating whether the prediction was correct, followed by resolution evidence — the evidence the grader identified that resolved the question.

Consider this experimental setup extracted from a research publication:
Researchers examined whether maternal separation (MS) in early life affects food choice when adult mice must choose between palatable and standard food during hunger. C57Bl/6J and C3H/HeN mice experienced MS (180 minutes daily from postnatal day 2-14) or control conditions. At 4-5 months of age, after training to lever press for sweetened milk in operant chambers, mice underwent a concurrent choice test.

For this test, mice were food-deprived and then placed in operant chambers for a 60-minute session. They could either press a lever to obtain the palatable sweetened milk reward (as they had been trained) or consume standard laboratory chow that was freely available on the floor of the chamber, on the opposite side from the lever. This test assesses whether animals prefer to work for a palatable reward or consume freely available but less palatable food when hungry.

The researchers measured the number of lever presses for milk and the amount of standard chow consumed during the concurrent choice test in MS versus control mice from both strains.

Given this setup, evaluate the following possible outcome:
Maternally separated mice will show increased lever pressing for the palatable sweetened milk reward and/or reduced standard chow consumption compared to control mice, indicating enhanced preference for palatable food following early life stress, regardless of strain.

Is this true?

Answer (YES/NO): NO